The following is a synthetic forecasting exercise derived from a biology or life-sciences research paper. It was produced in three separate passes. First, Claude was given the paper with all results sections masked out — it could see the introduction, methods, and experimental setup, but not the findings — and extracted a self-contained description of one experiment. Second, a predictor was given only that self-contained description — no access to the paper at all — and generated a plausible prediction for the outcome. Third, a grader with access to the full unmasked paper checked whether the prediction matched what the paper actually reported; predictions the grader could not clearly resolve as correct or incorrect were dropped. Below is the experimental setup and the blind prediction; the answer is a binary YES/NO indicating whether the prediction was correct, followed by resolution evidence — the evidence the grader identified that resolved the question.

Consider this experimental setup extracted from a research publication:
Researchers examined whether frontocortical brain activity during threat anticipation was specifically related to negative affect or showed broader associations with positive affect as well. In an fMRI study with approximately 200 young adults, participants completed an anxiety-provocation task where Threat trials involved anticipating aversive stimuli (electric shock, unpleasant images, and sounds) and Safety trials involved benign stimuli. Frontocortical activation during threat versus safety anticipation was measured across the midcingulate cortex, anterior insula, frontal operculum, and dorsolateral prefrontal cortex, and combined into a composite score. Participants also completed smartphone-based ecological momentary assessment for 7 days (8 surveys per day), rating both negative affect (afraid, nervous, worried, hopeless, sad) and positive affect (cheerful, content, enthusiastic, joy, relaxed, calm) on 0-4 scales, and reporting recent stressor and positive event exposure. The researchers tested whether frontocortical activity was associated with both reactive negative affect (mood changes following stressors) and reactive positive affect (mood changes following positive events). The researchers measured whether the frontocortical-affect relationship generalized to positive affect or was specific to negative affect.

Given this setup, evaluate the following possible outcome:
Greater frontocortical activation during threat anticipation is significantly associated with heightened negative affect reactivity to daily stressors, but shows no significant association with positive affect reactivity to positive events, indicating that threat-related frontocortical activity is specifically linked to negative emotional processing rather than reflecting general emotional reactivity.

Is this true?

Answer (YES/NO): NO